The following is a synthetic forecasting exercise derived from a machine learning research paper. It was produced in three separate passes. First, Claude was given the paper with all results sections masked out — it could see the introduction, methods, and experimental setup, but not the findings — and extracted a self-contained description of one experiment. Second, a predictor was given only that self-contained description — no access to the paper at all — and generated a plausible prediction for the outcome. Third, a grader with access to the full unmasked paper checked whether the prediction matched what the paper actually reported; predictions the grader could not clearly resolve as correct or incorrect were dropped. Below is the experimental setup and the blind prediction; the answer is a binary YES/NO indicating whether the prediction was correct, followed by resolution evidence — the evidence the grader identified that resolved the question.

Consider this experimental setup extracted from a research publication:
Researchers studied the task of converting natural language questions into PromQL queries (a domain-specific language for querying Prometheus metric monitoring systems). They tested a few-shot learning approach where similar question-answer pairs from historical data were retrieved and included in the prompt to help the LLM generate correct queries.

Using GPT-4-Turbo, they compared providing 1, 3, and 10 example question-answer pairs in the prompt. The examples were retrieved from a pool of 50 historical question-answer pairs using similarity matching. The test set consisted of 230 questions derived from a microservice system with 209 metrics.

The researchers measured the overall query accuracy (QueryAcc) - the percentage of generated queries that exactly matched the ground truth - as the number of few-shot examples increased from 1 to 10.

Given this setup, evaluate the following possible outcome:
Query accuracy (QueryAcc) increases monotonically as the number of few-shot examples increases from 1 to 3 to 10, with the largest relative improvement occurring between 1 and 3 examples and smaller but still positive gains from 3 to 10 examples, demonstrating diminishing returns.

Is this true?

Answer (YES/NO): NO